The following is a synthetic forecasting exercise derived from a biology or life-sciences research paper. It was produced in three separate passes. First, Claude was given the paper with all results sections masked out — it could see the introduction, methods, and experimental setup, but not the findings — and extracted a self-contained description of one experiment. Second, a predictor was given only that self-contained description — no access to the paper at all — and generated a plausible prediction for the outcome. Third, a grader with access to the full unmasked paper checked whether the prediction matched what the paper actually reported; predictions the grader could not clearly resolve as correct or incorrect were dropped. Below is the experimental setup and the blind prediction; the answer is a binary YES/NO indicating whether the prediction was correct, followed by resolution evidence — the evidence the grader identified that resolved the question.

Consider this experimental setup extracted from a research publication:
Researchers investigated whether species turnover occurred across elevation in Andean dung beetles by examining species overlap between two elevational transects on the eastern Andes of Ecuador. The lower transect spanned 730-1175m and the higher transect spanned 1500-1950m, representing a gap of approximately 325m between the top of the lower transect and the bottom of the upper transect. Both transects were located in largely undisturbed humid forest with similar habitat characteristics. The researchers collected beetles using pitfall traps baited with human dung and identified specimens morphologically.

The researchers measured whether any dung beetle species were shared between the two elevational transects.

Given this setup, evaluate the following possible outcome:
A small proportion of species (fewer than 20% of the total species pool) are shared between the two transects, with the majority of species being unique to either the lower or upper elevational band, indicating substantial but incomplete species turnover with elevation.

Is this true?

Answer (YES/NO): NO